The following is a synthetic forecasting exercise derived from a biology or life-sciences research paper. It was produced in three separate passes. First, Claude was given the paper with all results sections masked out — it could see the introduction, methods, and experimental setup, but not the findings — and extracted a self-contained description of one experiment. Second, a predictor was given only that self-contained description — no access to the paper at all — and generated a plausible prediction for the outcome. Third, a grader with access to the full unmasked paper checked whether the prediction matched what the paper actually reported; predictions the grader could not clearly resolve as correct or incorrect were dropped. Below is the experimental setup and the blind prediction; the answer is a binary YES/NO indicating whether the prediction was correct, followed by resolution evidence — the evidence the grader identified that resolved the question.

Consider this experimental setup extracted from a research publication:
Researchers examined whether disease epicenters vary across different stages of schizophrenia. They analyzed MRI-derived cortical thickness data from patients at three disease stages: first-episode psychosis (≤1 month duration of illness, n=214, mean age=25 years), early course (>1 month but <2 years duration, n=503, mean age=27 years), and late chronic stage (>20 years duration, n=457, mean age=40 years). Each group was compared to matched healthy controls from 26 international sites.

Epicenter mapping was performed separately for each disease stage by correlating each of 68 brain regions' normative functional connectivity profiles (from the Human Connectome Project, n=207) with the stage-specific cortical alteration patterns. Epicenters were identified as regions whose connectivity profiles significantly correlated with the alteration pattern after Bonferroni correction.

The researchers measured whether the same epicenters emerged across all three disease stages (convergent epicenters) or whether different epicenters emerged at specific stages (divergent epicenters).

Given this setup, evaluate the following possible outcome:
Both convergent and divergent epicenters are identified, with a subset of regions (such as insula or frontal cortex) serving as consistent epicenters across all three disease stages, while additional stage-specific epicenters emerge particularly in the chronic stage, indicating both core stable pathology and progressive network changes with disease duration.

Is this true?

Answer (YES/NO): NO